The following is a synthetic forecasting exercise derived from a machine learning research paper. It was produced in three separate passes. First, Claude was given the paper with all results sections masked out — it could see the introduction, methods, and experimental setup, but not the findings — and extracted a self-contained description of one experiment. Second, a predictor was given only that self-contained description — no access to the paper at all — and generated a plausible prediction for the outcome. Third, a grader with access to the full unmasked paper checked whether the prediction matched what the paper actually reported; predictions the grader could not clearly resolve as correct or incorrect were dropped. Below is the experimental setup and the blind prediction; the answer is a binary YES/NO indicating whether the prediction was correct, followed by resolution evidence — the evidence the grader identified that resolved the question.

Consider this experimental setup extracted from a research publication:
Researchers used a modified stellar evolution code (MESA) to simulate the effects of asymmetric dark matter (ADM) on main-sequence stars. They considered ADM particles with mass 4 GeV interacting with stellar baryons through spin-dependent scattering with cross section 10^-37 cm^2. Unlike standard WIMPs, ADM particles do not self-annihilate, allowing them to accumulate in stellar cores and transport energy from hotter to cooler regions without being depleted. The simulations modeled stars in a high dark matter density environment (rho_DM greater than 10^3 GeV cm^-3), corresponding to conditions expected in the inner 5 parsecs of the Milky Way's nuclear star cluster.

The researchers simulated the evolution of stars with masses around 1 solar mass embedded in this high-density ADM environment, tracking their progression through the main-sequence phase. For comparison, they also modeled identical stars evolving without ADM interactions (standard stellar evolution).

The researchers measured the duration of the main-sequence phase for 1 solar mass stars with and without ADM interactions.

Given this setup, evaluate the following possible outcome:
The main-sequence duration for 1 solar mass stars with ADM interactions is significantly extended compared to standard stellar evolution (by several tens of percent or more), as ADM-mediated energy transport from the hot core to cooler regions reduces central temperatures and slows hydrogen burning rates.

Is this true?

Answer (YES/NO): YES